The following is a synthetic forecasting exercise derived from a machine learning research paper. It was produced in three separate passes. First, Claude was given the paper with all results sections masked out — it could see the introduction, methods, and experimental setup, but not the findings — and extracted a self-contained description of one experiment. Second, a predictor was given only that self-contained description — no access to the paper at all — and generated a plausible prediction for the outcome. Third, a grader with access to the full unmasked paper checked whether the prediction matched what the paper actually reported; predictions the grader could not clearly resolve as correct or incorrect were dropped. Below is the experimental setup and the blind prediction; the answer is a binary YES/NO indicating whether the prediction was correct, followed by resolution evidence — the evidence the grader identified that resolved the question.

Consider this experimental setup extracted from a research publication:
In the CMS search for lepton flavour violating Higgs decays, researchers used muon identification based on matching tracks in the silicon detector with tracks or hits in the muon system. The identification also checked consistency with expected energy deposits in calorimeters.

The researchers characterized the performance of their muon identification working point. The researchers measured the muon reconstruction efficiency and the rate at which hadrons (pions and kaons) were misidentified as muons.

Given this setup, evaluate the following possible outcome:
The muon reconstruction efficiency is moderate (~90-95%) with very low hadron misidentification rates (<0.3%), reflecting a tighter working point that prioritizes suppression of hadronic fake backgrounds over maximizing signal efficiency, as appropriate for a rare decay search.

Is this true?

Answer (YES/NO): NO